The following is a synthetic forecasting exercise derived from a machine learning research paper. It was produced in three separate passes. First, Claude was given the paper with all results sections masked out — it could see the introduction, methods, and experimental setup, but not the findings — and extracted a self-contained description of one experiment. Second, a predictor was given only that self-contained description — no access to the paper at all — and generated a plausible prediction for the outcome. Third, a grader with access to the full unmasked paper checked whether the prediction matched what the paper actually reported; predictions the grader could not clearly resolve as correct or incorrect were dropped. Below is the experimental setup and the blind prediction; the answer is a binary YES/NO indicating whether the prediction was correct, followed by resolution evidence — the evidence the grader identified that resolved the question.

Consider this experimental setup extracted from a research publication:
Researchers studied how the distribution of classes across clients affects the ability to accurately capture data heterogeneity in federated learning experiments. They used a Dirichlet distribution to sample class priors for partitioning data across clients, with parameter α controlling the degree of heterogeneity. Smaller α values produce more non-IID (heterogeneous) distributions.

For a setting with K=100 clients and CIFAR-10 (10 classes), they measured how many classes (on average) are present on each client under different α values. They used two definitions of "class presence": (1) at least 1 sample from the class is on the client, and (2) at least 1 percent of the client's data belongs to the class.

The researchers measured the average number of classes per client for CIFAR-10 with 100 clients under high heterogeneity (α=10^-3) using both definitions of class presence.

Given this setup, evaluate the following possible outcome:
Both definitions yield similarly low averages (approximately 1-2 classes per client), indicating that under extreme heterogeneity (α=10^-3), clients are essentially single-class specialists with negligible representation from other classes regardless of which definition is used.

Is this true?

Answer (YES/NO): YES